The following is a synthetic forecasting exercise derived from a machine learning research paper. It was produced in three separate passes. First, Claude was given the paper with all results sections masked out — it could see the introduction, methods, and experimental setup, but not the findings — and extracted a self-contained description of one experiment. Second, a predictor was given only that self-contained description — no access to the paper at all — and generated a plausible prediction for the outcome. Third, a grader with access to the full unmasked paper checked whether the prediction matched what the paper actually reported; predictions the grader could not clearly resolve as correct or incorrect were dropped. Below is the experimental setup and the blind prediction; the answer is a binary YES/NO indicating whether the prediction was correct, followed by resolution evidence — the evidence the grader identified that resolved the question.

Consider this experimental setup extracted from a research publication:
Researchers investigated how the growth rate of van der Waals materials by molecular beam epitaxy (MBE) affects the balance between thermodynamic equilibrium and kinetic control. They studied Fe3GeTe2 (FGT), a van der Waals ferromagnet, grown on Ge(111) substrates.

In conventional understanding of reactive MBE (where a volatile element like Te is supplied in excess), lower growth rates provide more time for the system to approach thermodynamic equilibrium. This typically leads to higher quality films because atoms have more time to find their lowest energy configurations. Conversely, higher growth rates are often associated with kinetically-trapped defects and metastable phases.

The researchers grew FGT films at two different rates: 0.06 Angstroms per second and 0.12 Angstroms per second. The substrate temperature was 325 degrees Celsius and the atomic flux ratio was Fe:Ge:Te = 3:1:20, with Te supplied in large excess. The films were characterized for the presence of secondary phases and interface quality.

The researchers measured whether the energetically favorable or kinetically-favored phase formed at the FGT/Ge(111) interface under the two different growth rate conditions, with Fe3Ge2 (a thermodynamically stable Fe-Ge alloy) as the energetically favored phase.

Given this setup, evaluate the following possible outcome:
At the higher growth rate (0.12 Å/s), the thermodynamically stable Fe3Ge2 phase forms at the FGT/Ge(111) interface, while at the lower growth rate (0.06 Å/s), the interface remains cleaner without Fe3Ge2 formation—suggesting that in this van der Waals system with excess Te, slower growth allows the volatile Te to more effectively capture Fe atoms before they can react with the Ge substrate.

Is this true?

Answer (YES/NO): NO